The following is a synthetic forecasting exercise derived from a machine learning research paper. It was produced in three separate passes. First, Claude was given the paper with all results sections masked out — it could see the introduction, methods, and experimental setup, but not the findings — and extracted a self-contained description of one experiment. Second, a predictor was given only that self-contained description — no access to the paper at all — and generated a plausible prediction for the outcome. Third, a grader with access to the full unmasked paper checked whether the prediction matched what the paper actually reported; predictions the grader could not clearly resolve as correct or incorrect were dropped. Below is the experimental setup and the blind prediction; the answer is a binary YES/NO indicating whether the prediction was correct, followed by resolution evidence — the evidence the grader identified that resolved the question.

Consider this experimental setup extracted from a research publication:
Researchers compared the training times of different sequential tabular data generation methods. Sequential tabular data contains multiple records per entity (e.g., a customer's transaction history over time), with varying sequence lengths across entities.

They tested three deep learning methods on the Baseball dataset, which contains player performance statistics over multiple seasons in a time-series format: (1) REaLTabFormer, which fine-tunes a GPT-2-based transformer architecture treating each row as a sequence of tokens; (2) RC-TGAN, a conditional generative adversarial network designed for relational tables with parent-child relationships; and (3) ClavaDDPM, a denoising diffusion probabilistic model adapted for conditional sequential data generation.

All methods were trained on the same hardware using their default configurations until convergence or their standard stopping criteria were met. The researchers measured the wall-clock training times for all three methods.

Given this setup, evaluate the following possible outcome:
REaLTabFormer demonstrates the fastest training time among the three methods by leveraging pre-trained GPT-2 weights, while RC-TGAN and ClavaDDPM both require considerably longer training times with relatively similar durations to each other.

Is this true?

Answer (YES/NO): NO